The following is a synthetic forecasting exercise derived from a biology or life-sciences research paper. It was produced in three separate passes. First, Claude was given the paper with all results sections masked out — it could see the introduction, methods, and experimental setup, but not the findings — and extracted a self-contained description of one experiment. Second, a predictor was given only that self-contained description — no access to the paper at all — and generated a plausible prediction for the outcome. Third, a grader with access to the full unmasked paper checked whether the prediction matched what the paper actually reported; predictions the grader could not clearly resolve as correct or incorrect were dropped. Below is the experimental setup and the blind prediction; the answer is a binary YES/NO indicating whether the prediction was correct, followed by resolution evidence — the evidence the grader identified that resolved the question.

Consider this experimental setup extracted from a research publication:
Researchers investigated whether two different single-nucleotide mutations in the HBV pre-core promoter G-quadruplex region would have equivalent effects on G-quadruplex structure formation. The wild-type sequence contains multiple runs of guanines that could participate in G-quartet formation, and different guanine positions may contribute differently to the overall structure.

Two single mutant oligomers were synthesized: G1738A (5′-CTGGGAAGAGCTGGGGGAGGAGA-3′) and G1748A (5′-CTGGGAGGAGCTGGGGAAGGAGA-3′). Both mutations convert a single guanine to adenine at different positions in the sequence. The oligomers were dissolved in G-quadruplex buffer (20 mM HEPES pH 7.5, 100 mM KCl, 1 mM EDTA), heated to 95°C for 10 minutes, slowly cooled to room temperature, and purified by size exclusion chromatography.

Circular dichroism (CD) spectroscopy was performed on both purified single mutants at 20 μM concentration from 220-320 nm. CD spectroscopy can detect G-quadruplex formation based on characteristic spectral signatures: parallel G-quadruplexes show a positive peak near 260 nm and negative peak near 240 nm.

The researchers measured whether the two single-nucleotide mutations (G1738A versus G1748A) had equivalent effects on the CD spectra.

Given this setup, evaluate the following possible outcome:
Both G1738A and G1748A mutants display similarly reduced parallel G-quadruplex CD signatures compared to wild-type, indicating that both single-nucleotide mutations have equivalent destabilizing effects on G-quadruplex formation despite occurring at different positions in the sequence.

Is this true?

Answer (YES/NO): NO